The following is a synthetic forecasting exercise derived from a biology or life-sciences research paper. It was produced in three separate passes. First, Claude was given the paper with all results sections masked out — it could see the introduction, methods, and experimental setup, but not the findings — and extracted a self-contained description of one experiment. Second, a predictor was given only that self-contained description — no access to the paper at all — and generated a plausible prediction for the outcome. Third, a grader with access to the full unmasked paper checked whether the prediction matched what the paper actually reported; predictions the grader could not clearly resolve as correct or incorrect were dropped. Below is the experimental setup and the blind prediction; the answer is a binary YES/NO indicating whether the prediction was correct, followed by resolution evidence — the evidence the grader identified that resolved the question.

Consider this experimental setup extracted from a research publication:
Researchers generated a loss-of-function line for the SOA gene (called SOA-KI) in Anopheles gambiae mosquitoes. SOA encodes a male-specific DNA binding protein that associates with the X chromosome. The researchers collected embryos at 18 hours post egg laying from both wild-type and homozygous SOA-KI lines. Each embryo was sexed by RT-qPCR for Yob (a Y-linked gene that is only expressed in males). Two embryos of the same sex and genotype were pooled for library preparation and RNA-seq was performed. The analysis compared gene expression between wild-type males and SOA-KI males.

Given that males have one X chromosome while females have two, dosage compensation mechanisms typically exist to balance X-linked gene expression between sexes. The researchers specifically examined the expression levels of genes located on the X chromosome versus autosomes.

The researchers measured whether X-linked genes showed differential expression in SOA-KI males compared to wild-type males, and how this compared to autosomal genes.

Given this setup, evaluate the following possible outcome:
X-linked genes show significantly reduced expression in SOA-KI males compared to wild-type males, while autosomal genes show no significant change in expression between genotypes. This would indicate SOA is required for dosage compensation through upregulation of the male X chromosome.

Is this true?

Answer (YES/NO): YES